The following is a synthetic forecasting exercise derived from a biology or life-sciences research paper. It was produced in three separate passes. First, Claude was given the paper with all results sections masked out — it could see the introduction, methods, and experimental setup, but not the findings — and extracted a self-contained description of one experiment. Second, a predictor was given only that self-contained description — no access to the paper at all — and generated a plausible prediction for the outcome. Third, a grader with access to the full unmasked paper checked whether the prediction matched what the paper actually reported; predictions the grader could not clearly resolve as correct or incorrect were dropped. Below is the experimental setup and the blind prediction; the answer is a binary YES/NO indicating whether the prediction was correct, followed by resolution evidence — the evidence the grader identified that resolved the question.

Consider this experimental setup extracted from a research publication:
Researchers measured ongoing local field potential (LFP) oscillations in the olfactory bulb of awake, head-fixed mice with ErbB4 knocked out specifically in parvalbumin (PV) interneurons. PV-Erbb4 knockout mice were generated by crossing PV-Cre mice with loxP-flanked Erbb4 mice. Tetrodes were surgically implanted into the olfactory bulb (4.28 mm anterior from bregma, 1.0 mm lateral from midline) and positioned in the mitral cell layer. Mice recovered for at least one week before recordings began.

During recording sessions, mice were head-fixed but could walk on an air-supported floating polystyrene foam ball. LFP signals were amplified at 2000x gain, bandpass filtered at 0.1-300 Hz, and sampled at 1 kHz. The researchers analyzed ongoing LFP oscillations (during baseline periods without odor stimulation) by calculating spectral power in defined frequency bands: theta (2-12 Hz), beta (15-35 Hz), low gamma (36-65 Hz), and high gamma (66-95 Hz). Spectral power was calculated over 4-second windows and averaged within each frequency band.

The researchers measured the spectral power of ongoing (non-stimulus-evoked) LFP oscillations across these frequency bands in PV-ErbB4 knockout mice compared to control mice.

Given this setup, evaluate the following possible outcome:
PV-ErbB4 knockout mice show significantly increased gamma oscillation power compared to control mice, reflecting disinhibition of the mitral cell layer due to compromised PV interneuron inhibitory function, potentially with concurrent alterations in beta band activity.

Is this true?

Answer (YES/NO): YES